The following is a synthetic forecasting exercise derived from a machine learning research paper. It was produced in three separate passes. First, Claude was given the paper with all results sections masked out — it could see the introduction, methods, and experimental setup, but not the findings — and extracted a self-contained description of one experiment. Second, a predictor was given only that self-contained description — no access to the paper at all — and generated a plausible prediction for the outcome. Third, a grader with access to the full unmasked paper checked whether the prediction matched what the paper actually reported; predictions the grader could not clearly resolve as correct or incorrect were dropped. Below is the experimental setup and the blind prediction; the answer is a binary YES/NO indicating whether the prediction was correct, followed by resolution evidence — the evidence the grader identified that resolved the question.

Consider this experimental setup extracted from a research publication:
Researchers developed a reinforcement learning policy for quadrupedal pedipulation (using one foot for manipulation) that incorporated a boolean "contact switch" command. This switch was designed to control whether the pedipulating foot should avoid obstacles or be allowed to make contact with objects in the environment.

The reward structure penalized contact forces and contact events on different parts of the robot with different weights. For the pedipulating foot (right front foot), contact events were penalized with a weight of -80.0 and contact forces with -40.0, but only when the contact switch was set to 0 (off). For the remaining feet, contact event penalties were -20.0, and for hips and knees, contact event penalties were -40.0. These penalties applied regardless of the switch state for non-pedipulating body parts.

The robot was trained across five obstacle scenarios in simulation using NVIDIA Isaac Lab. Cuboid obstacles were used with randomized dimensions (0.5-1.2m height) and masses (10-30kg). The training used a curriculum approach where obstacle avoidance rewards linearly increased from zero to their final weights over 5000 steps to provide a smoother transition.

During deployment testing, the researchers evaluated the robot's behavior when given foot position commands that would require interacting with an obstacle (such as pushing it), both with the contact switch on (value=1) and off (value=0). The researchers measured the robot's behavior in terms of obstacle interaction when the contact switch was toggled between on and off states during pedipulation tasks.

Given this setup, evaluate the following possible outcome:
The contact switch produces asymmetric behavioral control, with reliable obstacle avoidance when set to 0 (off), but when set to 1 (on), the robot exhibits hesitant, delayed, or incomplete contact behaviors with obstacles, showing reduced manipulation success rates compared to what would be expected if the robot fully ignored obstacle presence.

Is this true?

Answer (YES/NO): NO